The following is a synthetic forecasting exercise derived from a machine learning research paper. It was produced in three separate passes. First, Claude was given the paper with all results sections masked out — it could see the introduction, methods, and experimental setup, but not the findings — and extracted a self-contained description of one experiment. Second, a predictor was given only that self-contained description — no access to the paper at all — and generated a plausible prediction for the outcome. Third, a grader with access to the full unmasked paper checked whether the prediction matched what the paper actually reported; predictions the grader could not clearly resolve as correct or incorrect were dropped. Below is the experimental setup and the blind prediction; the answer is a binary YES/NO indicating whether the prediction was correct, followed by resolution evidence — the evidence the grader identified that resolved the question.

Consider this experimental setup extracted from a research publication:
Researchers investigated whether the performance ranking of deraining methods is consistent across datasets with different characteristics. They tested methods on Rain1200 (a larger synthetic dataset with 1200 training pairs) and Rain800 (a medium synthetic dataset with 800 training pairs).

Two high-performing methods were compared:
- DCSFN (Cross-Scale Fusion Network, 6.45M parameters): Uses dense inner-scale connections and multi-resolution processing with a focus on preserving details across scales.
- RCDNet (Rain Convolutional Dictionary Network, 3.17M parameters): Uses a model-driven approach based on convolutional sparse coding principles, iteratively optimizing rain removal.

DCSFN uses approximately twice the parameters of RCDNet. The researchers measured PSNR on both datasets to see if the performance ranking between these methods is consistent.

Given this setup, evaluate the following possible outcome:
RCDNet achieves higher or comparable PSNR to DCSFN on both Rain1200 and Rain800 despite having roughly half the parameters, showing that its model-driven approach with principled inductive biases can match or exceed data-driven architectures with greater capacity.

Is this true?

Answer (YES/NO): NO